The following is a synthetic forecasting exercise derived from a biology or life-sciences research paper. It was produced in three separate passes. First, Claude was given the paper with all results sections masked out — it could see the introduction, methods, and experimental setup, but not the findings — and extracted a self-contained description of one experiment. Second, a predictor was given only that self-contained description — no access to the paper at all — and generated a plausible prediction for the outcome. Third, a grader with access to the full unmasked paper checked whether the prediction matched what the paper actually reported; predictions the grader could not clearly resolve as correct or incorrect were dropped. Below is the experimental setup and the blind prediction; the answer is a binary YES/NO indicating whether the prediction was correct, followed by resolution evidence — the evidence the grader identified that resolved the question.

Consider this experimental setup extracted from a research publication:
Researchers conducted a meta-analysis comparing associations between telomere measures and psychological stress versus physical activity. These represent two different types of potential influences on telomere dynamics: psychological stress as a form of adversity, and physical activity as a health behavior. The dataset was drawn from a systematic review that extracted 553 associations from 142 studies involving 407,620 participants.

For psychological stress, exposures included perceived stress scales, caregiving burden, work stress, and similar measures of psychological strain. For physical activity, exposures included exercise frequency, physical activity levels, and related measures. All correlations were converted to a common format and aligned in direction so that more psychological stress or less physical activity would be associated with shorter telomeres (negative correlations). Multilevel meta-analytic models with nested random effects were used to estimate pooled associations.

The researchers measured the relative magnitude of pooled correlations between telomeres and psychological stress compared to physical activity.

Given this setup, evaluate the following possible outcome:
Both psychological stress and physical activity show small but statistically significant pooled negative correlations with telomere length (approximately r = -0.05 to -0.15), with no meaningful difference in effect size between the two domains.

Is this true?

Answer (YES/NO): NO